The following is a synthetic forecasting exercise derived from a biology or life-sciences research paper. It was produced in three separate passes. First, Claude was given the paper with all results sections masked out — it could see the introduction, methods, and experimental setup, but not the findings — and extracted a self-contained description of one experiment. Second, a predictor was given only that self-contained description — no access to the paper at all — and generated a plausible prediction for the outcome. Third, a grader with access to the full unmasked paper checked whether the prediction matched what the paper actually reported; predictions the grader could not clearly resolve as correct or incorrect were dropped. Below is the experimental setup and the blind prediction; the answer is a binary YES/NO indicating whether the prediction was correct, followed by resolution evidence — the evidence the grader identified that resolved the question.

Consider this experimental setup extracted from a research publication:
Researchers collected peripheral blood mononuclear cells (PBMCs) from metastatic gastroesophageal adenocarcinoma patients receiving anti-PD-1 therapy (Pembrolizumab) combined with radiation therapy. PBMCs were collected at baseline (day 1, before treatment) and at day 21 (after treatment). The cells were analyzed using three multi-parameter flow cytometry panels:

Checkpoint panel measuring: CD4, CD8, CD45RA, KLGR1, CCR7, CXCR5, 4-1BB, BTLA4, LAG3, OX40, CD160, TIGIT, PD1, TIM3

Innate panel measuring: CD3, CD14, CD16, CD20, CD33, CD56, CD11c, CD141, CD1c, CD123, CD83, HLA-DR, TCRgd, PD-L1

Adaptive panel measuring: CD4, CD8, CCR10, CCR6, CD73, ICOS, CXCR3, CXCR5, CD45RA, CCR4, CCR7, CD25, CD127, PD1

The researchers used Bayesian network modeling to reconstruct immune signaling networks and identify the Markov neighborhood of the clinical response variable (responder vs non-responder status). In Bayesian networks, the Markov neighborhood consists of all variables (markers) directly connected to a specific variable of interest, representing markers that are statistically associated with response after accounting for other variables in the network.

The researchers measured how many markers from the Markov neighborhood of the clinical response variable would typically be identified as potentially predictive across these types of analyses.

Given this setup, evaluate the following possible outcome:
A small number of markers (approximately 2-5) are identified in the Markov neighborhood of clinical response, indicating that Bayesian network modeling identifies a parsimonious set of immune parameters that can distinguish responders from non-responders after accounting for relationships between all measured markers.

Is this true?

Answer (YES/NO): NO